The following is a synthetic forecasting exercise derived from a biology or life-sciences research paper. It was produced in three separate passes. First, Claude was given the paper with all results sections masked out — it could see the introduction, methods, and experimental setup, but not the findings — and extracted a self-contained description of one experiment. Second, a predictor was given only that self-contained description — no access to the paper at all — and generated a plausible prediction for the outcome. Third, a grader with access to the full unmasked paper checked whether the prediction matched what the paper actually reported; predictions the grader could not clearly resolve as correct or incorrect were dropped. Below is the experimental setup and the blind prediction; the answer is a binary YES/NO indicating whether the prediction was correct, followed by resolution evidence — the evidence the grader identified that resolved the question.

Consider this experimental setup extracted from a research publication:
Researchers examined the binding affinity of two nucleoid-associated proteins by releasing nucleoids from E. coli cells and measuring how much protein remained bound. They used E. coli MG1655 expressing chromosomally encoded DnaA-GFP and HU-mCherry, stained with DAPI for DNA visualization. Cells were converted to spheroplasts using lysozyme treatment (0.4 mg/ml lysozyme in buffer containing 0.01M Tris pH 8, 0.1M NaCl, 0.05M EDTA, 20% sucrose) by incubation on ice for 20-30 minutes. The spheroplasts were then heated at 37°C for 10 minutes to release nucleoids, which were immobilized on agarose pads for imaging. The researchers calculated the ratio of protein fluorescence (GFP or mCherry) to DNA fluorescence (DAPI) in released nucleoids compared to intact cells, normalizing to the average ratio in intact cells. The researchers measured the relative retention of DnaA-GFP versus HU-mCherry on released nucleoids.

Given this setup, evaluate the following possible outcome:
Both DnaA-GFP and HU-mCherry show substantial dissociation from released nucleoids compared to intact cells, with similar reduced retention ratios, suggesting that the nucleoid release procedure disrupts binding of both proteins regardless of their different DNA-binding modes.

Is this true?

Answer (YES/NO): NO